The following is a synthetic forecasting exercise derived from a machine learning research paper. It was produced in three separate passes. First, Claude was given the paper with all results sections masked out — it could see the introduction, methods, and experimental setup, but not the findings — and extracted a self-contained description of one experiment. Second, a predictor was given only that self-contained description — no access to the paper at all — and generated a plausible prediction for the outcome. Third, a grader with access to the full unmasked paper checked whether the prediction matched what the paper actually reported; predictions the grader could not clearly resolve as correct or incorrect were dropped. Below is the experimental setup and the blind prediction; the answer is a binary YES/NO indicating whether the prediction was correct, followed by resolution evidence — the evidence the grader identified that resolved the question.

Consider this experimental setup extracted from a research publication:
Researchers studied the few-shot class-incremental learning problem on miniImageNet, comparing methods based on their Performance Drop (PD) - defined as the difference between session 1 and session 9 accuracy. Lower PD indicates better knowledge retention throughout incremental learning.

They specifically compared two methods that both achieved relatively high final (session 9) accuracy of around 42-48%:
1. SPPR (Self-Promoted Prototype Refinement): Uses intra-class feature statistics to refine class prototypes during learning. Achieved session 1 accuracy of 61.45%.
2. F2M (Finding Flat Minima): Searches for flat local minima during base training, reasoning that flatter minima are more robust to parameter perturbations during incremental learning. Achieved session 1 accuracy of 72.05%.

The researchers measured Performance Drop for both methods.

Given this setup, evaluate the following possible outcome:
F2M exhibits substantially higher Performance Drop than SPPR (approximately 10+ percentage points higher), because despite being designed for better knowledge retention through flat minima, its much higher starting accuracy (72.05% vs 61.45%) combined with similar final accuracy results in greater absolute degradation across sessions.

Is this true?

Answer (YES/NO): NO